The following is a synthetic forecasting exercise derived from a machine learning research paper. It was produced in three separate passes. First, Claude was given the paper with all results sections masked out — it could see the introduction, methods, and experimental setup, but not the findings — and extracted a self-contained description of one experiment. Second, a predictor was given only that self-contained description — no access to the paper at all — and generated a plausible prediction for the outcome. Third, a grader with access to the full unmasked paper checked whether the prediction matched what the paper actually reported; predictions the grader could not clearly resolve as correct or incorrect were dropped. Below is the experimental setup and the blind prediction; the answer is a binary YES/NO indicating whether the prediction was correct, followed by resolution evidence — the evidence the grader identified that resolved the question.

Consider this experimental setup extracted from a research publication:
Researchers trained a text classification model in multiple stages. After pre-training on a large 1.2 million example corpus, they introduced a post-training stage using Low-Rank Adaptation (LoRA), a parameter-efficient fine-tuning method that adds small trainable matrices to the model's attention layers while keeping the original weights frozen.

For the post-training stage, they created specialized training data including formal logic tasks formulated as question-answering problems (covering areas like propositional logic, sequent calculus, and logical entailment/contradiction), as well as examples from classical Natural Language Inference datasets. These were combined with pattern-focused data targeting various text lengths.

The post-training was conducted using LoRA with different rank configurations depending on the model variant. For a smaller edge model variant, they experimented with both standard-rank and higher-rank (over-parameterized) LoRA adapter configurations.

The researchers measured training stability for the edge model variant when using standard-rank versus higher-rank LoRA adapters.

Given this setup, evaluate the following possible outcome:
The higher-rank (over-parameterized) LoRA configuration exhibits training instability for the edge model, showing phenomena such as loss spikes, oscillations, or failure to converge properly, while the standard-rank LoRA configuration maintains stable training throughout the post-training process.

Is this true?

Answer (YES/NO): NO